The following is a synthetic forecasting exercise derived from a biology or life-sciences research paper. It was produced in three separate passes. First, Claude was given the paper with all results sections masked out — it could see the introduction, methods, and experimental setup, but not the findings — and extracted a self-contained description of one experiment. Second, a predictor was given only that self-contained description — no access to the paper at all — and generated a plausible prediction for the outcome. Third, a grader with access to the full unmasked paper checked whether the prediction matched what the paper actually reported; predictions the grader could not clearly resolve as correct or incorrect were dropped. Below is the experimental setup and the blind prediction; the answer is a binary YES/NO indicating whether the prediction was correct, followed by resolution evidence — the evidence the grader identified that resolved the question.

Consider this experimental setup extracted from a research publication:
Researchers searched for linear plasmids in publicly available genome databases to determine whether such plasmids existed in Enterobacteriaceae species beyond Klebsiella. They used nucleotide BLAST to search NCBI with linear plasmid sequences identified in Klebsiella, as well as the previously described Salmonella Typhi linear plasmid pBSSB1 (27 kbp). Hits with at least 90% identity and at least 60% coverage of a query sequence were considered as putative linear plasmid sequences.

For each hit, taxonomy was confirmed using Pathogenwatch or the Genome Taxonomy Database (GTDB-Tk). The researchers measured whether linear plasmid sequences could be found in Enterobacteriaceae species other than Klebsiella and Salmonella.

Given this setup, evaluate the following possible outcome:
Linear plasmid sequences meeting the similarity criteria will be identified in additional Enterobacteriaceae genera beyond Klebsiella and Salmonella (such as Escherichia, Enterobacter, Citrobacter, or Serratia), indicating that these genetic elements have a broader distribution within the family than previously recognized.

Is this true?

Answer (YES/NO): YES